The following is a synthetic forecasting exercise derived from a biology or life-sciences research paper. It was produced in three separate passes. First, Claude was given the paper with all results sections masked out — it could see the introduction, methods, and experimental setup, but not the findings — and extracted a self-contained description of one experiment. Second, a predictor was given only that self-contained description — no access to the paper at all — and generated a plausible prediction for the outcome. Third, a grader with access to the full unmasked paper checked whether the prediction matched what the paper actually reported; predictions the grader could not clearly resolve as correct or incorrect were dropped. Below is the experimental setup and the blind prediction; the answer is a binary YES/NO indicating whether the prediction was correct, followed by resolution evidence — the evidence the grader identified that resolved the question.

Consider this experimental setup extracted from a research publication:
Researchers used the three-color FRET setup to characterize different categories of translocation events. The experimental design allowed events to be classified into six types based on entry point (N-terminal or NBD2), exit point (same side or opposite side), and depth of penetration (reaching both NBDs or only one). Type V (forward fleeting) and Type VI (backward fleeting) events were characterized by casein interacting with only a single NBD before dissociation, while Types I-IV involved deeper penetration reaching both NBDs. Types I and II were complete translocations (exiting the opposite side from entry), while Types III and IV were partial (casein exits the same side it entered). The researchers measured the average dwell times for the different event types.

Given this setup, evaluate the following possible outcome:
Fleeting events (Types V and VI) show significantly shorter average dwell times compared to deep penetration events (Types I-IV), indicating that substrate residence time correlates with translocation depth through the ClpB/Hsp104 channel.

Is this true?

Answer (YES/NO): YES